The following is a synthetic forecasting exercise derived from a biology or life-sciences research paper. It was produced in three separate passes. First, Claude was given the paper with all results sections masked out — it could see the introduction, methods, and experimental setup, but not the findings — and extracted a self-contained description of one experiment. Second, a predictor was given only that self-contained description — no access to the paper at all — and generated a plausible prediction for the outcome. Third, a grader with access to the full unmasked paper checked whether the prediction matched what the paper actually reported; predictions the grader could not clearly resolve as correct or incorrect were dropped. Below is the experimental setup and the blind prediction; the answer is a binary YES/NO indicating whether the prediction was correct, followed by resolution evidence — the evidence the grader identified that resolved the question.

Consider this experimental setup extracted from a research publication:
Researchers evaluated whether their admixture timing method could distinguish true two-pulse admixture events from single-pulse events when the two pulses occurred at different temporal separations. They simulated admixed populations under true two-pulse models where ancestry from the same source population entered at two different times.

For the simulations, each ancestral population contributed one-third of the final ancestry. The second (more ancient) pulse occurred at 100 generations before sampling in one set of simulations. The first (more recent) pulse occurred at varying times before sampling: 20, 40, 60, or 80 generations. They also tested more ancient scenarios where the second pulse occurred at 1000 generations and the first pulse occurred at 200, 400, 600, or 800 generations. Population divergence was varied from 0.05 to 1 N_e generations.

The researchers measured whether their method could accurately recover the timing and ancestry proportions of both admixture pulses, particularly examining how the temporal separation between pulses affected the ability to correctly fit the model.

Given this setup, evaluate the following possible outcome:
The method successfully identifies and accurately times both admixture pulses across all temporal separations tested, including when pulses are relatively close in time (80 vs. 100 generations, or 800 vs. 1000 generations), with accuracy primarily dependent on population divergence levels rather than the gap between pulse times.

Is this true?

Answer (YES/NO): NO